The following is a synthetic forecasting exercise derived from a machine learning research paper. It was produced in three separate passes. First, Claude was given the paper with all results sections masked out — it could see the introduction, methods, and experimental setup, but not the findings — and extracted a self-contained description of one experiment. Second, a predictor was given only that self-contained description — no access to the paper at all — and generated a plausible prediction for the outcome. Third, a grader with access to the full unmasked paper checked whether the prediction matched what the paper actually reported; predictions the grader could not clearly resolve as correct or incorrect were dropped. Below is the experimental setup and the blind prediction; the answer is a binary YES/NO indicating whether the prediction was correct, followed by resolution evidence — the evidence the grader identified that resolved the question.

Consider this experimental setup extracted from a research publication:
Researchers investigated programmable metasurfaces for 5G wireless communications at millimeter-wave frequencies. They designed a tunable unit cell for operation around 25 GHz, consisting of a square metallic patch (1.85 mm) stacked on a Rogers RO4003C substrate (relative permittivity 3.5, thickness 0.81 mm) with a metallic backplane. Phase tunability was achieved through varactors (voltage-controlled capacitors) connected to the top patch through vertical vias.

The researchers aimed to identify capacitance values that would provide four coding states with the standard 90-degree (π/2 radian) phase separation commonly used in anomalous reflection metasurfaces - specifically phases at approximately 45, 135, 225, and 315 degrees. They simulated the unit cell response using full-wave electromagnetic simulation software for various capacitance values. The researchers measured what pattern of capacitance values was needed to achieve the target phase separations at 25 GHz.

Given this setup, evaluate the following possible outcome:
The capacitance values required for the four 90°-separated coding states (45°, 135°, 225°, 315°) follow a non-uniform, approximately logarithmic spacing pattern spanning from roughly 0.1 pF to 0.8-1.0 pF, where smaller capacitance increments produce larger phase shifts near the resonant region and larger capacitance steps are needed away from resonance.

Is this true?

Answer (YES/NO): NO